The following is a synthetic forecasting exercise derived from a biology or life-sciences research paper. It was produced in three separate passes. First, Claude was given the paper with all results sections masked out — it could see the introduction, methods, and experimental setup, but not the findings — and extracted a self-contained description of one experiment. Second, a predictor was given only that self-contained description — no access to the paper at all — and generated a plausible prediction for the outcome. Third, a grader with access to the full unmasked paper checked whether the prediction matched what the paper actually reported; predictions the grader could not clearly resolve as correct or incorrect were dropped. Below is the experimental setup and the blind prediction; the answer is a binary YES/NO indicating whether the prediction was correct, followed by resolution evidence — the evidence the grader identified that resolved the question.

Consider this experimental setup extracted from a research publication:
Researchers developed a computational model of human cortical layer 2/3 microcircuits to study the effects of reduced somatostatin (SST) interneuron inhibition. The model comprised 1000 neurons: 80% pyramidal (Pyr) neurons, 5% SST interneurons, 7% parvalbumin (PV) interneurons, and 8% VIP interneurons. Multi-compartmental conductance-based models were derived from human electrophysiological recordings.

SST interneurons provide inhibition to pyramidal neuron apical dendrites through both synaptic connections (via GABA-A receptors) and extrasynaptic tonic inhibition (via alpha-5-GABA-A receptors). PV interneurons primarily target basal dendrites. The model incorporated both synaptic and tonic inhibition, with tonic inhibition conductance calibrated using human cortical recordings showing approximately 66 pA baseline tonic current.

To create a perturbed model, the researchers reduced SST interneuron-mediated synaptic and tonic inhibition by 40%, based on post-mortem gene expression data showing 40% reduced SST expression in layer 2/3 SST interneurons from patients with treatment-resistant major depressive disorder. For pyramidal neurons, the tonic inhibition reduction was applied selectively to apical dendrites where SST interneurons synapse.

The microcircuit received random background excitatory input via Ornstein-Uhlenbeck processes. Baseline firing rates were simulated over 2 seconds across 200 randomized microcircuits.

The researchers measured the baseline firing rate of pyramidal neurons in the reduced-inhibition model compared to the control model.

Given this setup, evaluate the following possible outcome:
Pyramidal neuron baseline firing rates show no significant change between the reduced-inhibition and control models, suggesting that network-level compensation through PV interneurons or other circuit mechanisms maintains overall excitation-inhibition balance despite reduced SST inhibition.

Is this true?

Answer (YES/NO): NO